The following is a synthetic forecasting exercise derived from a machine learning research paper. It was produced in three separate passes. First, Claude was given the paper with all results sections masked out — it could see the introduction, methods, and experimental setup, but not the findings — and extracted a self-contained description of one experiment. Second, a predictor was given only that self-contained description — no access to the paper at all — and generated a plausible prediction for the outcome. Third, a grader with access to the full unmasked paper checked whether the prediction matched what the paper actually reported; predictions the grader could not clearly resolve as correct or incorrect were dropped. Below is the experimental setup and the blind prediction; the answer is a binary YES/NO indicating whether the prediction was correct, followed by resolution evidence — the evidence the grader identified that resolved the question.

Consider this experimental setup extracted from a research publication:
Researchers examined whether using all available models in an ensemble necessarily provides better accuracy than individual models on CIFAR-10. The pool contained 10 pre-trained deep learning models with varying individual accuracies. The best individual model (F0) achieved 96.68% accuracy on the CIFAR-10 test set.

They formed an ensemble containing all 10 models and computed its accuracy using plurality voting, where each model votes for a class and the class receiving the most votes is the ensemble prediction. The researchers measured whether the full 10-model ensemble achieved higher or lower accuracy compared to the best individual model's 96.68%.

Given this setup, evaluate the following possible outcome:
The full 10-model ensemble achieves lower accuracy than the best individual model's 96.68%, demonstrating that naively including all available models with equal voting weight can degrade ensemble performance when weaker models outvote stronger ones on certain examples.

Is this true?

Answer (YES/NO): YES